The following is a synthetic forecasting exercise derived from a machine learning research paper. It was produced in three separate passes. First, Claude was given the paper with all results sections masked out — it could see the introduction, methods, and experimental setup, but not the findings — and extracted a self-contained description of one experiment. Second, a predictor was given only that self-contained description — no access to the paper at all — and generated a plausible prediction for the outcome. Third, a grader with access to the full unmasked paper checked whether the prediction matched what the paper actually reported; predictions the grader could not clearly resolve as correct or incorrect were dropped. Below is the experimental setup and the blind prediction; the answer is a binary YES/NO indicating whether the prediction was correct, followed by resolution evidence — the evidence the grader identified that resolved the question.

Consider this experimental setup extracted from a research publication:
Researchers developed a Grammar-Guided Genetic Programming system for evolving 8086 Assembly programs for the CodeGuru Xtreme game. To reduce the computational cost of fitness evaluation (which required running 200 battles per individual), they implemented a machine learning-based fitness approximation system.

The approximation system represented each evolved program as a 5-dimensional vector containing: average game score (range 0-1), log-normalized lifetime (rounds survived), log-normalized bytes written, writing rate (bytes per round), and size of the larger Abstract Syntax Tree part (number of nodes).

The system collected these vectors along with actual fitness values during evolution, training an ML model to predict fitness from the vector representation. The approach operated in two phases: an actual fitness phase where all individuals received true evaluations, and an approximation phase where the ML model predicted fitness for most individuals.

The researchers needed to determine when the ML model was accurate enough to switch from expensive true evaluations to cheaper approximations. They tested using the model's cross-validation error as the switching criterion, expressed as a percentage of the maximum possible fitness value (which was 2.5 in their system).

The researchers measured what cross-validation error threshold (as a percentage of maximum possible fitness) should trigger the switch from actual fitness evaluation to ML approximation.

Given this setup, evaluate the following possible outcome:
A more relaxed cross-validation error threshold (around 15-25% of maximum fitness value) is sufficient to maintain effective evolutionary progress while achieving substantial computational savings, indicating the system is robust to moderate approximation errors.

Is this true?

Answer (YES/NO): NO